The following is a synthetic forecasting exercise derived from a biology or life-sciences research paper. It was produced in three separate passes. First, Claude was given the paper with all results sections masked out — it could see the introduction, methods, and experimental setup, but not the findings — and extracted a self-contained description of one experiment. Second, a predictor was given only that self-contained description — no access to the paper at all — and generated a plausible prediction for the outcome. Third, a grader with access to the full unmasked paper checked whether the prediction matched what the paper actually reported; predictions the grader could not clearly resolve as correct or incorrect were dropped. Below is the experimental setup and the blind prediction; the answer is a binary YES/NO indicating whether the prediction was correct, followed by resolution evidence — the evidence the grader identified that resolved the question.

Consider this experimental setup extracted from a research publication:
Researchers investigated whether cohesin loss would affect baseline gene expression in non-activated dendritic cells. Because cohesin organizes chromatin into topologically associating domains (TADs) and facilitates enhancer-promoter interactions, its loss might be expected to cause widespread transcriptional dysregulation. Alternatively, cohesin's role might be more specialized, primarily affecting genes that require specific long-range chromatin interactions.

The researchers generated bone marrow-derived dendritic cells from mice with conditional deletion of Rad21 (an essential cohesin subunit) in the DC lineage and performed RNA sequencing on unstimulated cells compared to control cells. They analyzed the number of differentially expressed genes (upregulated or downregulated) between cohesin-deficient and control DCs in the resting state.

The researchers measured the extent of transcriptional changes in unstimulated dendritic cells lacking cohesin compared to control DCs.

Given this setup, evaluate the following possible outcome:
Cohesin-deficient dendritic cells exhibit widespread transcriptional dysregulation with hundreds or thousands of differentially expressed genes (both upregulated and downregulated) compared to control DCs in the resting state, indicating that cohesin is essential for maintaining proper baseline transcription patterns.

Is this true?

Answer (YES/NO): NO